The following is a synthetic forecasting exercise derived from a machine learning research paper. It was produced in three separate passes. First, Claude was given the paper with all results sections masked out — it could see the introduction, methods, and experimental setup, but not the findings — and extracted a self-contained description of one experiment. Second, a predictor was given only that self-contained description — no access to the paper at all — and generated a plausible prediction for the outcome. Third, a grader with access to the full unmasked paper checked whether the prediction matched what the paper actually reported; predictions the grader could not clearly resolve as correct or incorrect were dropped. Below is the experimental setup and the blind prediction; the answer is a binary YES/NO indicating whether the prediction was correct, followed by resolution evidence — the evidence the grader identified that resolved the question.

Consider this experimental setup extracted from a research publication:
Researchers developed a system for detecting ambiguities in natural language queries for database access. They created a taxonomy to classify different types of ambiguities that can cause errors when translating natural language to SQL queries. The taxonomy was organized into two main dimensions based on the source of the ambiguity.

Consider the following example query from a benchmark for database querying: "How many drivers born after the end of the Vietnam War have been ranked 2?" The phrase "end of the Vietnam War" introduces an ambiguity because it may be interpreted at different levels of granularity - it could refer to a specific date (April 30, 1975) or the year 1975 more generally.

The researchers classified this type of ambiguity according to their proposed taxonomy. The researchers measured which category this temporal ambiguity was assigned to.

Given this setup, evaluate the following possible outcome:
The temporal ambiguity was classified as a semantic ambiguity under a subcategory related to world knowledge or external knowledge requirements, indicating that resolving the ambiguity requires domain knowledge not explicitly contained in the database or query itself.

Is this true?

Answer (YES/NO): NO